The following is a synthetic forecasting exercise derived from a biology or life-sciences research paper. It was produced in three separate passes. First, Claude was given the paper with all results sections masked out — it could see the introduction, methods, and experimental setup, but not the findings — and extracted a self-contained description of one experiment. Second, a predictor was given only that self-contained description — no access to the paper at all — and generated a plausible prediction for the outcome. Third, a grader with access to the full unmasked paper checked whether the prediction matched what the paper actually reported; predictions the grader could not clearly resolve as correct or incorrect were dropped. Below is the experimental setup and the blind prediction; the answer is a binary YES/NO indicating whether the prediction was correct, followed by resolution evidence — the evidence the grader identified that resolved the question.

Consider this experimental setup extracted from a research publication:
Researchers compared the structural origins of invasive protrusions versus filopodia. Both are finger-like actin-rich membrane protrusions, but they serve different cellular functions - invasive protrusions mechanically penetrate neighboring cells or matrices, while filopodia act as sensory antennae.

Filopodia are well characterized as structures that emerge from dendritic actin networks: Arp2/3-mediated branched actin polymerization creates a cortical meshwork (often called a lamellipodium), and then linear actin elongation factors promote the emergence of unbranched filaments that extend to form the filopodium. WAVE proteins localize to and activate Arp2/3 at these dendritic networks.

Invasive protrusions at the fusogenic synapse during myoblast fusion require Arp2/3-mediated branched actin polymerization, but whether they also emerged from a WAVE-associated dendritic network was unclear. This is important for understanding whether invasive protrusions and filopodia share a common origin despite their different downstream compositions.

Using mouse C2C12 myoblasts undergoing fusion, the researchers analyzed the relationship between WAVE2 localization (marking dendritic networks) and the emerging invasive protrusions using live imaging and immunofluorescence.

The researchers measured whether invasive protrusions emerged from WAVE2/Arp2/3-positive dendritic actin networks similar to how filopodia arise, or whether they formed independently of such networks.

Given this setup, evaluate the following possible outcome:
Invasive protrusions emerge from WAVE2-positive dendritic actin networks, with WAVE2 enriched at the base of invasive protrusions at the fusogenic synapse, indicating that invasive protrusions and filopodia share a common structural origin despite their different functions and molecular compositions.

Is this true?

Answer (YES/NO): NO